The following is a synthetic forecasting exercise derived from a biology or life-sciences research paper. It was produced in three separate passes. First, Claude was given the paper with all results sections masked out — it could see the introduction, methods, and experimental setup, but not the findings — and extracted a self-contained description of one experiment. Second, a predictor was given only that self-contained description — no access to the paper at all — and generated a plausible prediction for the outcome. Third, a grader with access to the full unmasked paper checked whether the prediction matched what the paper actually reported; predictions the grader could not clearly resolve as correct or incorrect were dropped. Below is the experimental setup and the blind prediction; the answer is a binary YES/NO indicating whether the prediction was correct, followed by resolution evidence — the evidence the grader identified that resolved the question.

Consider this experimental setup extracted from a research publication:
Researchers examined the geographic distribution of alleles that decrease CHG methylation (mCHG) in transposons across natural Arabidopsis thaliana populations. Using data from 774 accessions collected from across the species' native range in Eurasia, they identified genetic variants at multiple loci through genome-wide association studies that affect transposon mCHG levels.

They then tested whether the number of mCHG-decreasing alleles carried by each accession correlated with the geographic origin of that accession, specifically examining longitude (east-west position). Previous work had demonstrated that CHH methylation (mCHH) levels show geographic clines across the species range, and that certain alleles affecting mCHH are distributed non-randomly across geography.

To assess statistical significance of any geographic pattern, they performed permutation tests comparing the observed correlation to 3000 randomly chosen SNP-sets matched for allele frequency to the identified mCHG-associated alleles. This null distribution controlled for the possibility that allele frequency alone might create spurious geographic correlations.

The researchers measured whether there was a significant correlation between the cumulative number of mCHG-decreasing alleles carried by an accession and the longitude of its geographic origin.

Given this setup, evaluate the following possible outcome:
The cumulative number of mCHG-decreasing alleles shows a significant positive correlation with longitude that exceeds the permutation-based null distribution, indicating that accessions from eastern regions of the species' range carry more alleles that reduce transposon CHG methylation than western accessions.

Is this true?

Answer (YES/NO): NO